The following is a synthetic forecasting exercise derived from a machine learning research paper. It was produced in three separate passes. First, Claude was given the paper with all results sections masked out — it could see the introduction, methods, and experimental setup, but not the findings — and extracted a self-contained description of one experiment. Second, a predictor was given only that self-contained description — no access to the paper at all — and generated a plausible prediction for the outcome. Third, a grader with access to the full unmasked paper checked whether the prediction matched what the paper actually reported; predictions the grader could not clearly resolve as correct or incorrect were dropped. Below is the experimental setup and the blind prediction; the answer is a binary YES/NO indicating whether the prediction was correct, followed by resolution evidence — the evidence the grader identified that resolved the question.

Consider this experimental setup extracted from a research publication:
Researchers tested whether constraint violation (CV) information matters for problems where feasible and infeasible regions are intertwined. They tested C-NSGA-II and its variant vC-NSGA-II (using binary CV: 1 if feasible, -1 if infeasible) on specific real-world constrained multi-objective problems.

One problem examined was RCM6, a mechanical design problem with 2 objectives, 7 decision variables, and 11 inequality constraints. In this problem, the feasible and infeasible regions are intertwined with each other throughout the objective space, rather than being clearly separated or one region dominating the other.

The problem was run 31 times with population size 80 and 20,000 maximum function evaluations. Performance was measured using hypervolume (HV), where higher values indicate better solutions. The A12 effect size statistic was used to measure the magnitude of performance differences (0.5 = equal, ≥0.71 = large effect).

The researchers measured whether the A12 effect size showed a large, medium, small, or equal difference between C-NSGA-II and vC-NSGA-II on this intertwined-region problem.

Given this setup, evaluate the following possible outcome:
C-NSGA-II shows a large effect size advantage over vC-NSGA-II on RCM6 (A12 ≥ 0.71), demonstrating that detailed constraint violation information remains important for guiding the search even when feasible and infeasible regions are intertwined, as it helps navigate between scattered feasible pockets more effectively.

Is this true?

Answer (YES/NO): NO